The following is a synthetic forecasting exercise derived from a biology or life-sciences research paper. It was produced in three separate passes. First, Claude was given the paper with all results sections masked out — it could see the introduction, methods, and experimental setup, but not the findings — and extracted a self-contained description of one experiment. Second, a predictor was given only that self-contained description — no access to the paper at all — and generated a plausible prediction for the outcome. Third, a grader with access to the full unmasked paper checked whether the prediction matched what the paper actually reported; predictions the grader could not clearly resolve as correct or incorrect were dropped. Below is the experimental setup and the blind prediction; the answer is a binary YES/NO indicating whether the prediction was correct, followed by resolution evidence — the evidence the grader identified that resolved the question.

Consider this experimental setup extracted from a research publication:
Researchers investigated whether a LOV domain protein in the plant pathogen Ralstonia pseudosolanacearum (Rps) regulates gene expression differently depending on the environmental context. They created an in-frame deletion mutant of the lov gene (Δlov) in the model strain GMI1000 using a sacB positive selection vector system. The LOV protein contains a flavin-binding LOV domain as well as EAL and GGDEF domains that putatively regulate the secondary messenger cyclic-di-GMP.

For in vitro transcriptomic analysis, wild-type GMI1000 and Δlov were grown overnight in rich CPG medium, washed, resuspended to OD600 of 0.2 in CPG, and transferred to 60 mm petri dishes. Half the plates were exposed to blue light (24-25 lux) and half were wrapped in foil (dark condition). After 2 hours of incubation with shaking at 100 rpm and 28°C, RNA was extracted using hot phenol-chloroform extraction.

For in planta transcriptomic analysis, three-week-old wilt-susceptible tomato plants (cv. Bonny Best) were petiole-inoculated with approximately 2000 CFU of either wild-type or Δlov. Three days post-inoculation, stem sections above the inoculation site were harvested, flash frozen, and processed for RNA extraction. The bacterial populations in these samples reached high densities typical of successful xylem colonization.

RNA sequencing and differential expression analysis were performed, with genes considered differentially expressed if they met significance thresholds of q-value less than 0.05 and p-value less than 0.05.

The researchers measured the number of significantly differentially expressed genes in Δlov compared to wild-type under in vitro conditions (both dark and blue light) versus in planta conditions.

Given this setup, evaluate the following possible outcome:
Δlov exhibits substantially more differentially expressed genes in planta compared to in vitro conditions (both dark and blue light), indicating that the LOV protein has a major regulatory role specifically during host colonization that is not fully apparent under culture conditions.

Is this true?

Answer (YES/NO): YES